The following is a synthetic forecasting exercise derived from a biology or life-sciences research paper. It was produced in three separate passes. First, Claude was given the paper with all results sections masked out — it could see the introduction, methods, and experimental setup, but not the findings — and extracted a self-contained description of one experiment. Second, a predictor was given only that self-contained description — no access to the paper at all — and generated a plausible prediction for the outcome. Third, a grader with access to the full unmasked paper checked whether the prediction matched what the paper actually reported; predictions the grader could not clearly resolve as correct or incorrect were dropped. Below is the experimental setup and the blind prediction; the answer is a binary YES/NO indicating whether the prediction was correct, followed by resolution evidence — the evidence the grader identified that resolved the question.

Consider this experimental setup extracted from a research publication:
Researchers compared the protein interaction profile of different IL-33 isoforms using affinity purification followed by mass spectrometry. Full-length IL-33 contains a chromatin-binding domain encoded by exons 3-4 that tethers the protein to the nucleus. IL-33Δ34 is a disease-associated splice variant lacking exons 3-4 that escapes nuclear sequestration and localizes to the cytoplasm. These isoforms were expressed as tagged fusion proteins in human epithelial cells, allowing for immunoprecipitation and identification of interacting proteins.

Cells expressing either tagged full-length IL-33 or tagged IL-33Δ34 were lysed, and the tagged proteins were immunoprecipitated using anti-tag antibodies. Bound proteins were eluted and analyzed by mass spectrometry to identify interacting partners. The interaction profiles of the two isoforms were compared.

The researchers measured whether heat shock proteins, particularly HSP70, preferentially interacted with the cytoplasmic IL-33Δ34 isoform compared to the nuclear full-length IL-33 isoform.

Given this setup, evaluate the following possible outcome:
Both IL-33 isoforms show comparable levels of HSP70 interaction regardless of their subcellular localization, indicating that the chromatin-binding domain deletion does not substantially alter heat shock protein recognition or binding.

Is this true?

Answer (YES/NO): YES